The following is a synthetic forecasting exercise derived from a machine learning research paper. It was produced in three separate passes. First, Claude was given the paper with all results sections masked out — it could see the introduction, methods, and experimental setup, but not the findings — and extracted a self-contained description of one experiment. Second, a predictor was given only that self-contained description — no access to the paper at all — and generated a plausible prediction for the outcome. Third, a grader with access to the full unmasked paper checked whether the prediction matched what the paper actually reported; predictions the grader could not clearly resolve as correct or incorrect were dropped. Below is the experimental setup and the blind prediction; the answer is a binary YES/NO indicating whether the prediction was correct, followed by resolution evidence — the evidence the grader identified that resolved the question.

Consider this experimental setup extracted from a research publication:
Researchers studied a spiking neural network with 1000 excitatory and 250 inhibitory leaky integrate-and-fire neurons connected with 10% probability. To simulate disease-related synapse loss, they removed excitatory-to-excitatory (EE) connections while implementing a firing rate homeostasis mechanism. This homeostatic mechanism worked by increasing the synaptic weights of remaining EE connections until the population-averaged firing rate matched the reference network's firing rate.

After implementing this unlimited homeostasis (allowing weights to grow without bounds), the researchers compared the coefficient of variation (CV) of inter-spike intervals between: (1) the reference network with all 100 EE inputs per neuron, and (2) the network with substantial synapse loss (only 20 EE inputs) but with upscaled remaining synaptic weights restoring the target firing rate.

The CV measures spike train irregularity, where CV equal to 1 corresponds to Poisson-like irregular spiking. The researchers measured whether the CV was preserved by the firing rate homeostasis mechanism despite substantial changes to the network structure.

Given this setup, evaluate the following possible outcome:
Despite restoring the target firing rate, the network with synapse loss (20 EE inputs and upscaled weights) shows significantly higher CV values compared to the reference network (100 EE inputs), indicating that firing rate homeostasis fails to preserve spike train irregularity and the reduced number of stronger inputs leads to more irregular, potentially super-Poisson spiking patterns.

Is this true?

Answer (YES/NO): NO